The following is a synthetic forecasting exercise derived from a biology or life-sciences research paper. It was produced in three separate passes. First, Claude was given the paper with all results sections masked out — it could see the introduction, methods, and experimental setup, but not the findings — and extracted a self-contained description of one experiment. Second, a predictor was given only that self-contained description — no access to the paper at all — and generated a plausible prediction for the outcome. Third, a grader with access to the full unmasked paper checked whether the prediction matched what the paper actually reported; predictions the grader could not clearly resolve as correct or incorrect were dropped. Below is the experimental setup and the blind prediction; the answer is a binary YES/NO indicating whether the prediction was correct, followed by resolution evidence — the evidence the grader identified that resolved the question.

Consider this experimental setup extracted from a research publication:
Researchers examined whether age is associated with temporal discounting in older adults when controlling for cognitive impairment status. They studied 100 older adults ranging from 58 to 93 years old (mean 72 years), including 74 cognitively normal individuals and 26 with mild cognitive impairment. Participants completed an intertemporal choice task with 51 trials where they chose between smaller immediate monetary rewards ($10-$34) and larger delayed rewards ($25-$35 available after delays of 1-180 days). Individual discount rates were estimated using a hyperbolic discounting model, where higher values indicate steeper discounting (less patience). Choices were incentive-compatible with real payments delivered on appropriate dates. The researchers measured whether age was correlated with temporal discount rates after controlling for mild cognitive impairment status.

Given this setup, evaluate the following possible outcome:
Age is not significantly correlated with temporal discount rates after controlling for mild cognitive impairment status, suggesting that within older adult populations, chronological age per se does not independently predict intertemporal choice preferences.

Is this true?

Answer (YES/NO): YES